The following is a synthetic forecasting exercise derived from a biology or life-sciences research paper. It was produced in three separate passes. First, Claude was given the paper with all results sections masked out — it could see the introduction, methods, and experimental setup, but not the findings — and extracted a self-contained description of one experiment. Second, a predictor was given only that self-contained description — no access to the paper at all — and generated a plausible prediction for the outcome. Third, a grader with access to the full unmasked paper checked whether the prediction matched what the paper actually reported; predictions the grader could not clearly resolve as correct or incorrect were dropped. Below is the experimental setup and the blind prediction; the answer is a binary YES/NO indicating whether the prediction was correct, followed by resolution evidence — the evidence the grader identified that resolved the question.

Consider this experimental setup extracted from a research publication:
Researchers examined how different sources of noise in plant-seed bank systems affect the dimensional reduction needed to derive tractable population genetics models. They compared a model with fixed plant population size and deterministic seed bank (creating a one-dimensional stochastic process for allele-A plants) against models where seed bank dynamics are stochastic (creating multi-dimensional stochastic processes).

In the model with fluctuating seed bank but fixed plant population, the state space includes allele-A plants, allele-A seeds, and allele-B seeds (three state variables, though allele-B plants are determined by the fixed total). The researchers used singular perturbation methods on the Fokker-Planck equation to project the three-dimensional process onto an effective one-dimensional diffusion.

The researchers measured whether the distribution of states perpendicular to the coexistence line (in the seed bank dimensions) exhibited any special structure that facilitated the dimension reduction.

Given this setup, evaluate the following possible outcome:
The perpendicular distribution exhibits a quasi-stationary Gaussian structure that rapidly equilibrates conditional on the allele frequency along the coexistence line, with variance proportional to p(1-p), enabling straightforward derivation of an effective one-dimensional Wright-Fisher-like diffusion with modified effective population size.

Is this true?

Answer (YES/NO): NO